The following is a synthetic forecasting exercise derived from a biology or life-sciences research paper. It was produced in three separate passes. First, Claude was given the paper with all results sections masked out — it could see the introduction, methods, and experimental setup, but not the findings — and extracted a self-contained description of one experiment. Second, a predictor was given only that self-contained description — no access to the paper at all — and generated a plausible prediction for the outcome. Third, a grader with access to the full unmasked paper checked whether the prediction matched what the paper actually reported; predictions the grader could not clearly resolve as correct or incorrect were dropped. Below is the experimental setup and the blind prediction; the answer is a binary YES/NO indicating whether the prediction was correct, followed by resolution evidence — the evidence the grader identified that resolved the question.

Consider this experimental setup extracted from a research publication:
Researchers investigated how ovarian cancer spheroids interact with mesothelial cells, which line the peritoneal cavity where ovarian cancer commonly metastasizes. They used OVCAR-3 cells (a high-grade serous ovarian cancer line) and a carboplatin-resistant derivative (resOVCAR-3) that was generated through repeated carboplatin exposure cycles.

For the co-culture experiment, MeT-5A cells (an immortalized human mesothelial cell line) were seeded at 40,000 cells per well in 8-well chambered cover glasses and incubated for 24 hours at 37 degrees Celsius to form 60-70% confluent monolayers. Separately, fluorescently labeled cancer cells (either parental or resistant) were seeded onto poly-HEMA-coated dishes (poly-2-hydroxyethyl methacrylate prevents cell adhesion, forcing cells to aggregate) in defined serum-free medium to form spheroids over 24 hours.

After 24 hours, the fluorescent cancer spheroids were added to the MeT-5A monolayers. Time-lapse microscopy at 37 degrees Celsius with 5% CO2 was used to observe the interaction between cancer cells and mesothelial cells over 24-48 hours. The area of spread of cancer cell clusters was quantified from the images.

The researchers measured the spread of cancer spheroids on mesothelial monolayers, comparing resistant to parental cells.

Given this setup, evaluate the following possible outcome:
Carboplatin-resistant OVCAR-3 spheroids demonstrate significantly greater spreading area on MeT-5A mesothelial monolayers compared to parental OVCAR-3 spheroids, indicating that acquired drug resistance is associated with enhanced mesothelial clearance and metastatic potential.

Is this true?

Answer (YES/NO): YES